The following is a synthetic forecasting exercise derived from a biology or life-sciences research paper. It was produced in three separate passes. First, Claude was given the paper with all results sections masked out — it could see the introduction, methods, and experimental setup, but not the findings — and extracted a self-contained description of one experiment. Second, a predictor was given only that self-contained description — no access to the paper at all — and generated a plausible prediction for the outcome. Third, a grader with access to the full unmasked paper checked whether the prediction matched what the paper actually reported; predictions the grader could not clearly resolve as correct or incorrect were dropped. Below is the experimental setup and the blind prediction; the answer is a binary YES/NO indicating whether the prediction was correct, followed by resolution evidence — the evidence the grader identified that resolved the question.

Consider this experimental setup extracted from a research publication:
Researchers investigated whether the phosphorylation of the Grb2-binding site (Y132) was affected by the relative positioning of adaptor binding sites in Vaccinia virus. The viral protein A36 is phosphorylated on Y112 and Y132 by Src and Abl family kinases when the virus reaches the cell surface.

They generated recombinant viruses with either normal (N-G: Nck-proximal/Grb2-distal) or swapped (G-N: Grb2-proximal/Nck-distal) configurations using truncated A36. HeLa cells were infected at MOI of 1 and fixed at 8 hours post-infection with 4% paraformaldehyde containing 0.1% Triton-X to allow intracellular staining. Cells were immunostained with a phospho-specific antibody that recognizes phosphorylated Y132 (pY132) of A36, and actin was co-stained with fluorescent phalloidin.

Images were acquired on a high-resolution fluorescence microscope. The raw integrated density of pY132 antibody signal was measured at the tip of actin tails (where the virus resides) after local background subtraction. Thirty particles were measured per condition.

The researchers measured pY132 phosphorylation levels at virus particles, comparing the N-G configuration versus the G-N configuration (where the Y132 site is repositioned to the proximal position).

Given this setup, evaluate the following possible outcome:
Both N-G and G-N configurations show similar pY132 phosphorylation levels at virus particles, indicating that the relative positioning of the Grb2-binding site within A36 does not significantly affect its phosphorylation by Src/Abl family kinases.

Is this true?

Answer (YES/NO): NO